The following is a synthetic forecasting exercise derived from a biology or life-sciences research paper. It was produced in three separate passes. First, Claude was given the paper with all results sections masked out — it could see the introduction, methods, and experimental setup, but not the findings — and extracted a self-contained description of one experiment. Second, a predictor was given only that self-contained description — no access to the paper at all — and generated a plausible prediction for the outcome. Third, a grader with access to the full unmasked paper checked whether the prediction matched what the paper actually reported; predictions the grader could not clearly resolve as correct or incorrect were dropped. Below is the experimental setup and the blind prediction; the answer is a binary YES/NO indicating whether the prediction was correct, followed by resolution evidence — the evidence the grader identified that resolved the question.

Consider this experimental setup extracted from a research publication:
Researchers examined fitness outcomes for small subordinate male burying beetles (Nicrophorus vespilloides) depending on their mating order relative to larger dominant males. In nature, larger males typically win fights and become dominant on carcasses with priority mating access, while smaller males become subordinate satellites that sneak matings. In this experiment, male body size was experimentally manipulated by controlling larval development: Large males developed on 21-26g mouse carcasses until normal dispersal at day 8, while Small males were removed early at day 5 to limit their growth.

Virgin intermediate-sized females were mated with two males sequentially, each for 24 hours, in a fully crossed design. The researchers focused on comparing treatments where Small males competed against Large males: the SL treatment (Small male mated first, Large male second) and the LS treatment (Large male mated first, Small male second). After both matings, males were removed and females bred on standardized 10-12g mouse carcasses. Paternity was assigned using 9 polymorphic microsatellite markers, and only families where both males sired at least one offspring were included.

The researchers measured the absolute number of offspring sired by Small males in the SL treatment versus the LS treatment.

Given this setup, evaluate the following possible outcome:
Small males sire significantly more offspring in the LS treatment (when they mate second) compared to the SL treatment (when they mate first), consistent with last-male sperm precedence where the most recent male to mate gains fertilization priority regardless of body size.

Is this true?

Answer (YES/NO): NO